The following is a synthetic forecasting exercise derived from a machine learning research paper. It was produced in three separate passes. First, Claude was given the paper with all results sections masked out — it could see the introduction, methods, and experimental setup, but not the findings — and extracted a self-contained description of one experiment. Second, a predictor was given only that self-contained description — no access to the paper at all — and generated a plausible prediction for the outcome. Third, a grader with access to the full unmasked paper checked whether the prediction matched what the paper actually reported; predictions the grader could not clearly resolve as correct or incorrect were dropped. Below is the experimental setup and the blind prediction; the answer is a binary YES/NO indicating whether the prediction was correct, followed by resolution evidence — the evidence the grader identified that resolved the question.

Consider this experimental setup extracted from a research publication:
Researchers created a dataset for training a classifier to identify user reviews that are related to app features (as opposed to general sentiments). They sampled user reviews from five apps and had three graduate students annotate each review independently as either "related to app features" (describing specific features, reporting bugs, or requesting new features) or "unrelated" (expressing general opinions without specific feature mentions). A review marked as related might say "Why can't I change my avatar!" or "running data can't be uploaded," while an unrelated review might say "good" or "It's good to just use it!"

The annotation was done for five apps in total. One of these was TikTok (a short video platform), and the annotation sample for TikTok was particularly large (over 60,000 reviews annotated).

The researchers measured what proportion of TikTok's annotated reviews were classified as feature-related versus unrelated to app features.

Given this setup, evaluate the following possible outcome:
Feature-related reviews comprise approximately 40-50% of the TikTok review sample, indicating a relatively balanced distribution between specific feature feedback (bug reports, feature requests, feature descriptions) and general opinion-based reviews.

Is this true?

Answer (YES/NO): NO